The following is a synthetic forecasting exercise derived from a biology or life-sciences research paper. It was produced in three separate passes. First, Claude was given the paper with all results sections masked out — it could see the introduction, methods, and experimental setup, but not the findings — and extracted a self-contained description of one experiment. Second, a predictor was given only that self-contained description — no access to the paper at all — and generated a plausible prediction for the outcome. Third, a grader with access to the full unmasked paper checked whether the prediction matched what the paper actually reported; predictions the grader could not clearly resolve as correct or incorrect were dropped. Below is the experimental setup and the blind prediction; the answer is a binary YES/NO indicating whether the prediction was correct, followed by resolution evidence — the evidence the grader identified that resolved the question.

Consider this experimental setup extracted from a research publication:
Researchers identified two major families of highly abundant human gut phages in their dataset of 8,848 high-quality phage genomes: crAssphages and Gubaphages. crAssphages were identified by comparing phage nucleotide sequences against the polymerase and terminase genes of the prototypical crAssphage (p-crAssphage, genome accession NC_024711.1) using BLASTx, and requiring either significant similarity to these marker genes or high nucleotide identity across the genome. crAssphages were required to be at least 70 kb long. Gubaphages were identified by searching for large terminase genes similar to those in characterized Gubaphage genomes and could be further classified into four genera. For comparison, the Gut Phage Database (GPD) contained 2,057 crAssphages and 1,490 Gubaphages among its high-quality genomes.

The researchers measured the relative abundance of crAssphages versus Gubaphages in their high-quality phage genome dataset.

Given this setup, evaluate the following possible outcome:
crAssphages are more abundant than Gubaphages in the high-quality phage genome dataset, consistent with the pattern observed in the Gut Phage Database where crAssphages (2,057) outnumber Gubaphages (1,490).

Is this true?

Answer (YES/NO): YES